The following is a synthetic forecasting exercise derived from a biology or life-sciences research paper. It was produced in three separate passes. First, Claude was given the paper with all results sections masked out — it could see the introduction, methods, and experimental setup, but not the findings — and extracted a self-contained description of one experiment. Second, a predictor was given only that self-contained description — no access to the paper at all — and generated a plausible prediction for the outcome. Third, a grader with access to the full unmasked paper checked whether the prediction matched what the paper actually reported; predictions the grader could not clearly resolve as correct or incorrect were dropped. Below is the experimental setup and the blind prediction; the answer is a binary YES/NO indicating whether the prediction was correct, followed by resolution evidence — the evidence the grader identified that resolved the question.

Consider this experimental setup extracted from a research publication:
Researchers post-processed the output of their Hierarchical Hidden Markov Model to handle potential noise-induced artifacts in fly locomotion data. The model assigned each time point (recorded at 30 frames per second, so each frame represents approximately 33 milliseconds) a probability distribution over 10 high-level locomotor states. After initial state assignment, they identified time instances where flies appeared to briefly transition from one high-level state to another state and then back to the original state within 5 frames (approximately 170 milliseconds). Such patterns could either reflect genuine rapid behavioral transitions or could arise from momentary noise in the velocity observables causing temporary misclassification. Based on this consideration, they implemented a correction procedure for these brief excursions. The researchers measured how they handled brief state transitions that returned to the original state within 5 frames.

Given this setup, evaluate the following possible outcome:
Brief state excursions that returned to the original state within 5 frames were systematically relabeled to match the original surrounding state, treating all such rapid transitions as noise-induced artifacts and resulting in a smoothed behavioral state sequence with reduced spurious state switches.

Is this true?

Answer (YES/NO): YES